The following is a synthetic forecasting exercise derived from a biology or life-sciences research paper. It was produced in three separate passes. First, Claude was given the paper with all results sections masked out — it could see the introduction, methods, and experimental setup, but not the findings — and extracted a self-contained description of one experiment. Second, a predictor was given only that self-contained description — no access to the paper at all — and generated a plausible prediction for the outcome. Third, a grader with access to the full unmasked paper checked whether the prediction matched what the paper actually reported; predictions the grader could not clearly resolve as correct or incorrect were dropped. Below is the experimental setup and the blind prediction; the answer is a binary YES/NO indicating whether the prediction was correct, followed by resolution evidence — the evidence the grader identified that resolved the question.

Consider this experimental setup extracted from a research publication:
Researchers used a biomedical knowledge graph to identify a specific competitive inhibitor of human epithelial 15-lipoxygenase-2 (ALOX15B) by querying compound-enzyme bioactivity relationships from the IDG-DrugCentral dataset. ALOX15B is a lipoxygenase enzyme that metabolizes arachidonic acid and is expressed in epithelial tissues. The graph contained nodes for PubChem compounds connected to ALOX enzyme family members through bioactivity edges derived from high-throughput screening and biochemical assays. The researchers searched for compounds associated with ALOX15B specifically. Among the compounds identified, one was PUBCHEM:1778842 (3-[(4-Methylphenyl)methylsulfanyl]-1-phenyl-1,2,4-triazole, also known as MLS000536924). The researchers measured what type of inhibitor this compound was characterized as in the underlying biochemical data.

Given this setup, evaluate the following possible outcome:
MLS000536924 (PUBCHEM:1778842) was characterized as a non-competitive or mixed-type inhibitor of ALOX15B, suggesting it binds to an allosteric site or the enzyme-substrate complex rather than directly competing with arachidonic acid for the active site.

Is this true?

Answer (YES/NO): NO